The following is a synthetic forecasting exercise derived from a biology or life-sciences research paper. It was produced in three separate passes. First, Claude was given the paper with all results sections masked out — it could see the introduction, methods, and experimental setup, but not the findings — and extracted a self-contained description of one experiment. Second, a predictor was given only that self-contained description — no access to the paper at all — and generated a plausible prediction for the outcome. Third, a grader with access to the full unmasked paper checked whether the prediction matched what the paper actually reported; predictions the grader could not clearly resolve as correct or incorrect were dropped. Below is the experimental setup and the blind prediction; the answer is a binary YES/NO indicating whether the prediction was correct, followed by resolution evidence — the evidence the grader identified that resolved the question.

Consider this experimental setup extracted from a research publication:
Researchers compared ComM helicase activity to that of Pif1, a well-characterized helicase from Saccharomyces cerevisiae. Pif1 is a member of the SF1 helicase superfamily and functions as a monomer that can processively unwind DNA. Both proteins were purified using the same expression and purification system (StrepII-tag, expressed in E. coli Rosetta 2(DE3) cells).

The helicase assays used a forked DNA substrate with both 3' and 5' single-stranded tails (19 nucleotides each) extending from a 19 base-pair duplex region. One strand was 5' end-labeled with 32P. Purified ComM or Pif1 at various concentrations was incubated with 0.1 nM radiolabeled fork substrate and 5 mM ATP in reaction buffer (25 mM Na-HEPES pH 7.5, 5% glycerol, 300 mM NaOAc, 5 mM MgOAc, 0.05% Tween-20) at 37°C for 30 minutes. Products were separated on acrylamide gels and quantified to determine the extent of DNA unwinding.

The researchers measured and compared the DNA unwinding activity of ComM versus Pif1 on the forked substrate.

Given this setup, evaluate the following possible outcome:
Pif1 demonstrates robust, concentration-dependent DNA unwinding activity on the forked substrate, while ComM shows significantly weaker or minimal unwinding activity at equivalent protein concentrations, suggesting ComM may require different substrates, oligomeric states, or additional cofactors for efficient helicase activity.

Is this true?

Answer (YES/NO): NO